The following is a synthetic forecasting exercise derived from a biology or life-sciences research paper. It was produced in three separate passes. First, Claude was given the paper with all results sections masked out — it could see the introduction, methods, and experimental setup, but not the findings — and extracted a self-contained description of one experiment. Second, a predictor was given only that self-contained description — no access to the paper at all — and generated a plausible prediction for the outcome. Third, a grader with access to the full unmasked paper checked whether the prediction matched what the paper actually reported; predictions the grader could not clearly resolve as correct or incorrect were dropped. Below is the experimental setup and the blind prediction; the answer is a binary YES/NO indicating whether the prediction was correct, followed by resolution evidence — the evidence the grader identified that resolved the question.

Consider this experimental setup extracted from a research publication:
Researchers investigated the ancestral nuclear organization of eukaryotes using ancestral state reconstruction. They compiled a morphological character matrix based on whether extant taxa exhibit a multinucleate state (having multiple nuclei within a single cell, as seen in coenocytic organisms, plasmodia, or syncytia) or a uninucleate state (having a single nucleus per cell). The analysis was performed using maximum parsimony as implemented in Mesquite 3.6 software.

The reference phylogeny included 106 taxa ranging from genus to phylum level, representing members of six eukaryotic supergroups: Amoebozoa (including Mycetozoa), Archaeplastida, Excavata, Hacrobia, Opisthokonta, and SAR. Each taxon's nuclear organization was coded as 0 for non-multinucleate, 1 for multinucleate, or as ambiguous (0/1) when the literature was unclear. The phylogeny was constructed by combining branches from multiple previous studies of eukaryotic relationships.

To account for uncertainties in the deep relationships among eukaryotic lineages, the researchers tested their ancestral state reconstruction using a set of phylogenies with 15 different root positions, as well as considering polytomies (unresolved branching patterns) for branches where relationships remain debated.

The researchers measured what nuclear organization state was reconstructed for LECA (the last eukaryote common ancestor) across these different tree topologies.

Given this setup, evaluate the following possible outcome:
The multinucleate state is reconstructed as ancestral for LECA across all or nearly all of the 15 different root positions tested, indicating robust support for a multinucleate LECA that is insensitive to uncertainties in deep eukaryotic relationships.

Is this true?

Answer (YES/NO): YES